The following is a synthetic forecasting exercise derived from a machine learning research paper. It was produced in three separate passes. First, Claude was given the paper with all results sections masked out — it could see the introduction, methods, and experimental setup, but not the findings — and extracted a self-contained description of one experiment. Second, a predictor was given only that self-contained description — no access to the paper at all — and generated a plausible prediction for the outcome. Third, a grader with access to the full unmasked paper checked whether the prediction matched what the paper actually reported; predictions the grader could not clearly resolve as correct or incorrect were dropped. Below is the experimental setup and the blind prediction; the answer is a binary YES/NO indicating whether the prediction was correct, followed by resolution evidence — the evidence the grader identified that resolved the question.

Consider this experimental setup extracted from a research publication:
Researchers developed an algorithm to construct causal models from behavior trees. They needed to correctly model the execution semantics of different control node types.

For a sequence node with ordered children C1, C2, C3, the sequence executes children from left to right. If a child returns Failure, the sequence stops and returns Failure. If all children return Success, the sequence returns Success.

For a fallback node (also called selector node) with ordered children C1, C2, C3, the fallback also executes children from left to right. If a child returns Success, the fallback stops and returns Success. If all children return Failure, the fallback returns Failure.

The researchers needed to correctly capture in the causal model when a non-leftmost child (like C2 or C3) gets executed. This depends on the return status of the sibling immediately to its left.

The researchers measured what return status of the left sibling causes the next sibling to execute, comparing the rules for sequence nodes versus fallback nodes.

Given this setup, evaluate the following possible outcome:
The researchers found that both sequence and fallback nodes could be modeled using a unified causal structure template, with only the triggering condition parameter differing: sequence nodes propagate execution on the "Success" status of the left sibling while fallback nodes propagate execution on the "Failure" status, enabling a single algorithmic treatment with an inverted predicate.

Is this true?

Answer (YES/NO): YES